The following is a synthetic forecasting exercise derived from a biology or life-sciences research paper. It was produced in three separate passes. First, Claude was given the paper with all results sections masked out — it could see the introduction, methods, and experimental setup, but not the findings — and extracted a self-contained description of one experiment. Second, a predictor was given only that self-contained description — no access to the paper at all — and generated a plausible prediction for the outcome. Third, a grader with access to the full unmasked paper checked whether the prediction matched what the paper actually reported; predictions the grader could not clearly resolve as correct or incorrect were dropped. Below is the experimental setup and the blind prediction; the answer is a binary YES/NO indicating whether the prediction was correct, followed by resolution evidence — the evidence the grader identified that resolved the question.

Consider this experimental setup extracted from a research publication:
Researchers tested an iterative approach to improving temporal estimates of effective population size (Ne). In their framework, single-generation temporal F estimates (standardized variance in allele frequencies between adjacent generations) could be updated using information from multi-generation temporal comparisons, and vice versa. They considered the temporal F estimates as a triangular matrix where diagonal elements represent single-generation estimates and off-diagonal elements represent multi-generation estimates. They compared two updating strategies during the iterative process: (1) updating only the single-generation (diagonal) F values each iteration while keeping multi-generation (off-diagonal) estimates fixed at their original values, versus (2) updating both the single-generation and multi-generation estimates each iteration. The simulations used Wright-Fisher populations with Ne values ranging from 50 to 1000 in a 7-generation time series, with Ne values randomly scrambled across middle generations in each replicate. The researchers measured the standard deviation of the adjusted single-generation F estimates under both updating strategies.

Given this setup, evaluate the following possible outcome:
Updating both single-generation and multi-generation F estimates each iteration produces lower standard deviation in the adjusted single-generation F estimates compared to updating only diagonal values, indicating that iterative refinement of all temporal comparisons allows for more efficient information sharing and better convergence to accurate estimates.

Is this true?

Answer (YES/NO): YES